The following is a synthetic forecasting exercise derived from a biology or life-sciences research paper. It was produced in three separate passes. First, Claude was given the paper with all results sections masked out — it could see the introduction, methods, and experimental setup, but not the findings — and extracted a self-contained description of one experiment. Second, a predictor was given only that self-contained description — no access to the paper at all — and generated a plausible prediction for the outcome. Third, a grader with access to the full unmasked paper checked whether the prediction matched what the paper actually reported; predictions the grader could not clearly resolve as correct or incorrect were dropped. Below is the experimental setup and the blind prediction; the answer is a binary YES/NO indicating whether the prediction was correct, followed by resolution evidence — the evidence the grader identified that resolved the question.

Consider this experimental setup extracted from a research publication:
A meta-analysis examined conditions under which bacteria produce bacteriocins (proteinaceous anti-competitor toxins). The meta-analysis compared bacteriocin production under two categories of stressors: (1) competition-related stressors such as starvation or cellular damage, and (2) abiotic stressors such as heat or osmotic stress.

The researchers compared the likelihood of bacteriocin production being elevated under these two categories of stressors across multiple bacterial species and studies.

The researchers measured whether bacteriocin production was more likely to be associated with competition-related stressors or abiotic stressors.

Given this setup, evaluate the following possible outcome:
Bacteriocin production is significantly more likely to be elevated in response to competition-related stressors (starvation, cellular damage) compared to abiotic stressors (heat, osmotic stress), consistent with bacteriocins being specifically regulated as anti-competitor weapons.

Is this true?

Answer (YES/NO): YES